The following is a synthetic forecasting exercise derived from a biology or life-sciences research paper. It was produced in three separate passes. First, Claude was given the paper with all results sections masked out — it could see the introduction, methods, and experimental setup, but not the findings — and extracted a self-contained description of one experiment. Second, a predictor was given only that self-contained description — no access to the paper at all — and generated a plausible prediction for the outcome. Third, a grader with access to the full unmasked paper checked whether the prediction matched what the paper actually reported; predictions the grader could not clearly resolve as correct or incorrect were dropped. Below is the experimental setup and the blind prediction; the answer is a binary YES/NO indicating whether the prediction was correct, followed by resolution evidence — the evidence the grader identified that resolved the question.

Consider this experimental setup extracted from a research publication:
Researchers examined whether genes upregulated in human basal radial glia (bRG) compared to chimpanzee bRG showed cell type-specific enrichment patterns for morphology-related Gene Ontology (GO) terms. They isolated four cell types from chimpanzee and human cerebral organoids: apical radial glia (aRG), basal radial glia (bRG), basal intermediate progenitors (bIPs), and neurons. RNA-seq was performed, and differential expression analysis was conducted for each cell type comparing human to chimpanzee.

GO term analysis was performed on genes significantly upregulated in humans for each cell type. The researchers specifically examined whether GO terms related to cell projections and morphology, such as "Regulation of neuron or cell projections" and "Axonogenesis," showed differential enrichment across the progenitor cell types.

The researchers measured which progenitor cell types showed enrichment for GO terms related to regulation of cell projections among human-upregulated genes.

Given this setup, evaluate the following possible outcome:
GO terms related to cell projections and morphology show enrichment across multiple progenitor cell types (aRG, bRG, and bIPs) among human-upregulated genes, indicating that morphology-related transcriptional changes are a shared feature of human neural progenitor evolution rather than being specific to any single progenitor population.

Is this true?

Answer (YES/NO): NO